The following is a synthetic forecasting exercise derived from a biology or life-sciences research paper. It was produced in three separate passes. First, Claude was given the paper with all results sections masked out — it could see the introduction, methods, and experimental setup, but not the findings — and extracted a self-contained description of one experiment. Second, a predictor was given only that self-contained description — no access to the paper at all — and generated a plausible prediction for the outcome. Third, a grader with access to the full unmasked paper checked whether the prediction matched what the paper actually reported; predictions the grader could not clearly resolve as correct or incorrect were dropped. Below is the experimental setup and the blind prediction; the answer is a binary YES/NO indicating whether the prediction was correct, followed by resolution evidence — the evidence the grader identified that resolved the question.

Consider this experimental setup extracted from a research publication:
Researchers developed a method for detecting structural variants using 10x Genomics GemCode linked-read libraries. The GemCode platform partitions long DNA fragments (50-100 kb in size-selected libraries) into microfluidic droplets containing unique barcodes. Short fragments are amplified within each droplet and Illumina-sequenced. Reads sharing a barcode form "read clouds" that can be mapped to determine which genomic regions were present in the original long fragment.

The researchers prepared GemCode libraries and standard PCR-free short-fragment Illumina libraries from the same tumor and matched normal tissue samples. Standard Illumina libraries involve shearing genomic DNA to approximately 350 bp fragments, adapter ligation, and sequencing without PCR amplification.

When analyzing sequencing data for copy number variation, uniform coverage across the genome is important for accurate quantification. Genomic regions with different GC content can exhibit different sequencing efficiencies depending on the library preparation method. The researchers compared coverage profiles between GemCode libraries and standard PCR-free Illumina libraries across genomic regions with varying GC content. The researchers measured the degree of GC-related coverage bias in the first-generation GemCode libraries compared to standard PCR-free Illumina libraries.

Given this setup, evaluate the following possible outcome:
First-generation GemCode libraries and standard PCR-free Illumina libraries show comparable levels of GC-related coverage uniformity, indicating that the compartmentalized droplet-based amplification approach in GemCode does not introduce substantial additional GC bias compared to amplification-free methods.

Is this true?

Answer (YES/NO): NO